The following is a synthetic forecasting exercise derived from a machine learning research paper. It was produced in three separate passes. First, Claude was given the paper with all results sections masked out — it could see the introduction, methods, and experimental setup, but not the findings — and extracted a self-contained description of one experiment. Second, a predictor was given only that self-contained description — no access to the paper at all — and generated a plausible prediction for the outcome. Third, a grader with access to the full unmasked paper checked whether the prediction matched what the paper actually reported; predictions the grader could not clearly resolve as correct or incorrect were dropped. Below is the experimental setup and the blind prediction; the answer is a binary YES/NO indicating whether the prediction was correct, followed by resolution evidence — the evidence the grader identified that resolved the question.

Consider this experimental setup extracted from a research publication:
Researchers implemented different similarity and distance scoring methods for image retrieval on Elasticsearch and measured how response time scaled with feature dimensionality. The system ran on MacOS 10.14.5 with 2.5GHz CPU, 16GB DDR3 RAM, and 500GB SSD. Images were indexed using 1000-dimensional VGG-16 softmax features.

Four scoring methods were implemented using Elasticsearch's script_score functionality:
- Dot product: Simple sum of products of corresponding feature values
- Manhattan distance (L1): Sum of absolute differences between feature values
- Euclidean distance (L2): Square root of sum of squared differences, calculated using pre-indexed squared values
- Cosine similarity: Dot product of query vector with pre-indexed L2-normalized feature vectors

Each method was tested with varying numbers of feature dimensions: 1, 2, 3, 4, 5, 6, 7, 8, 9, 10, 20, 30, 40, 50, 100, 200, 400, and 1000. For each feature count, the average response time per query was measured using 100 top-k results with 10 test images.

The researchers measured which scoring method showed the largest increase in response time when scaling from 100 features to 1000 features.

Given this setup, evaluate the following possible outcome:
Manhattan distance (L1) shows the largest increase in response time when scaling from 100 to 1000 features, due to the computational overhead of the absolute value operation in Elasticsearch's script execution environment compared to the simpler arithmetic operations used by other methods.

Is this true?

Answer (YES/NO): NO